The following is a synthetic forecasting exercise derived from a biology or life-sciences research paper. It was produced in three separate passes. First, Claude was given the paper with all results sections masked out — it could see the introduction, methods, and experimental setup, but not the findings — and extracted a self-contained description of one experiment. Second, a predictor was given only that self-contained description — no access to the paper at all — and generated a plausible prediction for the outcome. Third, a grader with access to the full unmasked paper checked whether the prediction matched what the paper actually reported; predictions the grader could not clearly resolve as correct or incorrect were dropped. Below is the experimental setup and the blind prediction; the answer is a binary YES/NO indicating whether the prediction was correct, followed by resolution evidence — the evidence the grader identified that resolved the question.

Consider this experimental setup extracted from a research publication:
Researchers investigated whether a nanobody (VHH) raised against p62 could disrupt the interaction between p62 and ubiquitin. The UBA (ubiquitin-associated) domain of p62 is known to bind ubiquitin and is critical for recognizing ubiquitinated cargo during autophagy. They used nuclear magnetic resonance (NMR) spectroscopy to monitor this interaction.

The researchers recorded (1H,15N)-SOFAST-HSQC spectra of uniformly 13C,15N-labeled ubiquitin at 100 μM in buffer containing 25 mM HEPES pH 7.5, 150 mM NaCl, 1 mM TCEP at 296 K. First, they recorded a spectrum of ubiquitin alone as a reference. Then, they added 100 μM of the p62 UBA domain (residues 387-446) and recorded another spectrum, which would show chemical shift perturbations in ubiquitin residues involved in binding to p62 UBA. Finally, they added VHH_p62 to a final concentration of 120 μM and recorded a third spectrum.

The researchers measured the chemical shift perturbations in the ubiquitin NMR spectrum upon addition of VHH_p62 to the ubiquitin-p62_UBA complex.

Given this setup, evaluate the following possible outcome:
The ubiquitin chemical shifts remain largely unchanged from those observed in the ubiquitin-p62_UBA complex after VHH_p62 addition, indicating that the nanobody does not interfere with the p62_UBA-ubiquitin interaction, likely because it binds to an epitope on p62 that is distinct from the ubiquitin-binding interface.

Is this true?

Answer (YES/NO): NO